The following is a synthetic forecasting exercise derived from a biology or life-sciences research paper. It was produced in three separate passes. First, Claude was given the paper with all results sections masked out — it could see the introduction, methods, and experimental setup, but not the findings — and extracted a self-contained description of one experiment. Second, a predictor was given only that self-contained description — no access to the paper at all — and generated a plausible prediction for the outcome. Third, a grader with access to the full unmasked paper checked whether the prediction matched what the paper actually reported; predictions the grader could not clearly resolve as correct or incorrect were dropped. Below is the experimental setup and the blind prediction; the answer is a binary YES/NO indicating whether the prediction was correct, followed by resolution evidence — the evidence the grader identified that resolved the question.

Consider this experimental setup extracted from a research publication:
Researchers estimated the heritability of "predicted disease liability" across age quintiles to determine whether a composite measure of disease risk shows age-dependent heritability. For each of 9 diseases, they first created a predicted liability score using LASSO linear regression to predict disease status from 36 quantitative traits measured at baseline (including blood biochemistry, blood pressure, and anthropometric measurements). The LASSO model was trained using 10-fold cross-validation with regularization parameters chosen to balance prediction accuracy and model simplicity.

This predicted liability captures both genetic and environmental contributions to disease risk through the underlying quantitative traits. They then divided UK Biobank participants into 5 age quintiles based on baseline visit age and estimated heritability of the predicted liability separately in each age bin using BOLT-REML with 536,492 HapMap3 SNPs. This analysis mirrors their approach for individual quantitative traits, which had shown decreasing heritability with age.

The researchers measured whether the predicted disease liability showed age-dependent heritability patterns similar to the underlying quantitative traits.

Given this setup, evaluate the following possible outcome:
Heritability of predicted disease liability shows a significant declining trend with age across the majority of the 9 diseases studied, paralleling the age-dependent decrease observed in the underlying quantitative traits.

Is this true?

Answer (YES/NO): YES